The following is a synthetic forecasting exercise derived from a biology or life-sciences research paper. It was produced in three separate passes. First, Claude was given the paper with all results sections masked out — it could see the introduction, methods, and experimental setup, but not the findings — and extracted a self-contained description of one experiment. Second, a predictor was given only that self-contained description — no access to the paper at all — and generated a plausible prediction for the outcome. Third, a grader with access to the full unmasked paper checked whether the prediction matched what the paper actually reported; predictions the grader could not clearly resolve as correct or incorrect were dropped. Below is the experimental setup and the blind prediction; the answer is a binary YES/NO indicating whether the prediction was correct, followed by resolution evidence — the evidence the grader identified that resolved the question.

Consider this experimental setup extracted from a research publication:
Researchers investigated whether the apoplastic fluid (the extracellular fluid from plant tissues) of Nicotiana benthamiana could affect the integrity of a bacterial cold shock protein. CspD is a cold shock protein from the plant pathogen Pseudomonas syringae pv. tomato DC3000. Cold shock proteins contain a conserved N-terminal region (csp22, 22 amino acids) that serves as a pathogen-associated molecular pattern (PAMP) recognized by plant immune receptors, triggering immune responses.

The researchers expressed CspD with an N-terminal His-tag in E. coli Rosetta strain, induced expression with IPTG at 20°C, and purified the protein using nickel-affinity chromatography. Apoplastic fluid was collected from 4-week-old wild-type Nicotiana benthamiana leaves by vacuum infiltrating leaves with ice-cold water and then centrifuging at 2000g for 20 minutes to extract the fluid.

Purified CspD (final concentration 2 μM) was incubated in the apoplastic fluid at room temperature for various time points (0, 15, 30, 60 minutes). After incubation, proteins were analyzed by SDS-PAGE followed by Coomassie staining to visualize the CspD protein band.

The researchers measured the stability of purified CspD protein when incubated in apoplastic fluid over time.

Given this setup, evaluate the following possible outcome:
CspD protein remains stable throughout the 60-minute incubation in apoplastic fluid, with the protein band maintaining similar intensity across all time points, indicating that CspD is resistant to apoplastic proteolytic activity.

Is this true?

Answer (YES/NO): NO